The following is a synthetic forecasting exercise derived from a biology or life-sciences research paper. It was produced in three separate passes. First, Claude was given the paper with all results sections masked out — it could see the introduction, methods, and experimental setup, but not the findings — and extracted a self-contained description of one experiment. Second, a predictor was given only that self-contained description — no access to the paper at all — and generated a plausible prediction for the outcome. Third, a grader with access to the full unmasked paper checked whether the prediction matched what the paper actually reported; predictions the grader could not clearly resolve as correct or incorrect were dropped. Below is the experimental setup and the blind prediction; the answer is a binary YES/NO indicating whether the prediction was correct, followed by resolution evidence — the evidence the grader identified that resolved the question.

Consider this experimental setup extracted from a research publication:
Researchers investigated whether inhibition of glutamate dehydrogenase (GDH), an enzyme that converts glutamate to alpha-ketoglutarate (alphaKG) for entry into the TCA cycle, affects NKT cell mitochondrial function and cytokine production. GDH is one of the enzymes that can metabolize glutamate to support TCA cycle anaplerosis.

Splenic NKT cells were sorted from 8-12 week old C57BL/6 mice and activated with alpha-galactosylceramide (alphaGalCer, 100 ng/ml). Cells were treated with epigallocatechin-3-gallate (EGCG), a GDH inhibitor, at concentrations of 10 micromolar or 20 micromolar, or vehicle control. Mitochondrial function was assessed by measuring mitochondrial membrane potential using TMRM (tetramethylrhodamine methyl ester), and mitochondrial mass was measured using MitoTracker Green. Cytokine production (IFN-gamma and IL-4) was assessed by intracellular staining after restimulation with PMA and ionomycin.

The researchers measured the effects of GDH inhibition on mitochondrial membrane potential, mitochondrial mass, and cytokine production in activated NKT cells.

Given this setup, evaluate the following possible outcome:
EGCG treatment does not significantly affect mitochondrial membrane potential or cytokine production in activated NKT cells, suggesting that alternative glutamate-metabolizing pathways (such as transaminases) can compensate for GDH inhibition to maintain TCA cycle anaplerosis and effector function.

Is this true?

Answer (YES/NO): NO